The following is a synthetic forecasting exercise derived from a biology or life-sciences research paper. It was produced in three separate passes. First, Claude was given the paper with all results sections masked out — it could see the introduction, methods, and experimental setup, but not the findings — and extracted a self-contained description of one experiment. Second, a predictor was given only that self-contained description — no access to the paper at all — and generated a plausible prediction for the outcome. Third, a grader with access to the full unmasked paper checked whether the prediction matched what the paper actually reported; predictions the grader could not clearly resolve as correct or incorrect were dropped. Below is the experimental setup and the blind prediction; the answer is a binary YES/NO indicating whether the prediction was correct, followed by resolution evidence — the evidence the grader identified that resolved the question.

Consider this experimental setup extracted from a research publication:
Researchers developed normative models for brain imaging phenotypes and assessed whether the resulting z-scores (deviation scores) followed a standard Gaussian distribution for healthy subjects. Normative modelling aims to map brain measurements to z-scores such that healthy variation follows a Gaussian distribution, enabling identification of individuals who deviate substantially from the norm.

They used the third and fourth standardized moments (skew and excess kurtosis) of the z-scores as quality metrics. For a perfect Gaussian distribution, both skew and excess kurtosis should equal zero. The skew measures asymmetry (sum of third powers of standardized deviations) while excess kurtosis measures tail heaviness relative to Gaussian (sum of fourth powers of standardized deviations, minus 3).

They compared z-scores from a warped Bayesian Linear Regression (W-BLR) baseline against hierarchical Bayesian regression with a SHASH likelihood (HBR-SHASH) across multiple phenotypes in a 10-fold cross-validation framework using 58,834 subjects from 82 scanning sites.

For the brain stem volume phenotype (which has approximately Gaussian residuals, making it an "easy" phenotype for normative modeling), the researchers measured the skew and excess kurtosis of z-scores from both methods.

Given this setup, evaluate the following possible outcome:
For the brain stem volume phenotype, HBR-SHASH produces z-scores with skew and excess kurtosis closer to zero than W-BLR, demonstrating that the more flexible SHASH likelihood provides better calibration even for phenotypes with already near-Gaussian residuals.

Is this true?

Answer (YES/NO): NO